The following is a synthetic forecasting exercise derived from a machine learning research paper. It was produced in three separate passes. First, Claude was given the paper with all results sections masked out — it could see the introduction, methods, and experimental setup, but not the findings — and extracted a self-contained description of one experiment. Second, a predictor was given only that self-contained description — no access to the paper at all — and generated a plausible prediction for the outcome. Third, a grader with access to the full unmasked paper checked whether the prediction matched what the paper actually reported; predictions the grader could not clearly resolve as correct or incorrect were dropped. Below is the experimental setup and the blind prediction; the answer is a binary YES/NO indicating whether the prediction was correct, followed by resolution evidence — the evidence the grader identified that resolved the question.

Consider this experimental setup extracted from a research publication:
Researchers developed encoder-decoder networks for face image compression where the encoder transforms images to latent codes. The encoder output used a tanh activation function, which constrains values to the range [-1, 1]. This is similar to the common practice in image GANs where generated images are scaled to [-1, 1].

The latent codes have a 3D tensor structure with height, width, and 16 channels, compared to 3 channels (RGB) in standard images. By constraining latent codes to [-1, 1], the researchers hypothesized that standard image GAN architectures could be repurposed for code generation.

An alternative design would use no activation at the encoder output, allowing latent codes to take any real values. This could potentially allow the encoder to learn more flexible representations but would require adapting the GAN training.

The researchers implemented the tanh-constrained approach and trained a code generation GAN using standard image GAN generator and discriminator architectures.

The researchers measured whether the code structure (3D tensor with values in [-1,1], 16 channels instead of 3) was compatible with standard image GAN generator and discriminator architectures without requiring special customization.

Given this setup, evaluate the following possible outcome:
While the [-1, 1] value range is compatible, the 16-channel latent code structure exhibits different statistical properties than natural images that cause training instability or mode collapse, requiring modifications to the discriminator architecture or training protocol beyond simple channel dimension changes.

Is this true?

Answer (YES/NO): NO